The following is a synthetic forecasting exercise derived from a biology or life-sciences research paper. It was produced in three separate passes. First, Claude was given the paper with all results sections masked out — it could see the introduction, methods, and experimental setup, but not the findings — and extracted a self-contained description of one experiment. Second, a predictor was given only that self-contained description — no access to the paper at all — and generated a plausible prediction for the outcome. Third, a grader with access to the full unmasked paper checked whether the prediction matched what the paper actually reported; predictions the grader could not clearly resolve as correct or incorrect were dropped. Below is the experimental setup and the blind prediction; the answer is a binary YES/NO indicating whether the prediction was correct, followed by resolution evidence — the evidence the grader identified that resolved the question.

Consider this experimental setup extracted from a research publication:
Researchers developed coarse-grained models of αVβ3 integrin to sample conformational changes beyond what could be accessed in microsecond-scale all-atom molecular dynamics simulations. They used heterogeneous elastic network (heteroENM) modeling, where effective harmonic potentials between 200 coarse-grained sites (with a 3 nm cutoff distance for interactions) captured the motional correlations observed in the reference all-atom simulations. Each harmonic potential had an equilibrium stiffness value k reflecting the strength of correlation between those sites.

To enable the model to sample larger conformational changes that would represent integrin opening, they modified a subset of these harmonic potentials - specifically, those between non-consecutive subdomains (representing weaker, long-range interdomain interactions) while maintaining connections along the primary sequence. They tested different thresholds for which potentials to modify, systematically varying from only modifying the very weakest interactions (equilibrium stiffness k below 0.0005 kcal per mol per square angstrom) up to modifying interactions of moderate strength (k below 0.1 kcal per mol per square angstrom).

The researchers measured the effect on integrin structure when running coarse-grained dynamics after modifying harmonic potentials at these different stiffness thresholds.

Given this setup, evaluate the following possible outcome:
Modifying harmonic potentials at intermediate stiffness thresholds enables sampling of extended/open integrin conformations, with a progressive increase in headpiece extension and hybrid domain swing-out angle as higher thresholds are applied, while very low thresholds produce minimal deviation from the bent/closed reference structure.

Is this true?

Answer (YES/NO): NO